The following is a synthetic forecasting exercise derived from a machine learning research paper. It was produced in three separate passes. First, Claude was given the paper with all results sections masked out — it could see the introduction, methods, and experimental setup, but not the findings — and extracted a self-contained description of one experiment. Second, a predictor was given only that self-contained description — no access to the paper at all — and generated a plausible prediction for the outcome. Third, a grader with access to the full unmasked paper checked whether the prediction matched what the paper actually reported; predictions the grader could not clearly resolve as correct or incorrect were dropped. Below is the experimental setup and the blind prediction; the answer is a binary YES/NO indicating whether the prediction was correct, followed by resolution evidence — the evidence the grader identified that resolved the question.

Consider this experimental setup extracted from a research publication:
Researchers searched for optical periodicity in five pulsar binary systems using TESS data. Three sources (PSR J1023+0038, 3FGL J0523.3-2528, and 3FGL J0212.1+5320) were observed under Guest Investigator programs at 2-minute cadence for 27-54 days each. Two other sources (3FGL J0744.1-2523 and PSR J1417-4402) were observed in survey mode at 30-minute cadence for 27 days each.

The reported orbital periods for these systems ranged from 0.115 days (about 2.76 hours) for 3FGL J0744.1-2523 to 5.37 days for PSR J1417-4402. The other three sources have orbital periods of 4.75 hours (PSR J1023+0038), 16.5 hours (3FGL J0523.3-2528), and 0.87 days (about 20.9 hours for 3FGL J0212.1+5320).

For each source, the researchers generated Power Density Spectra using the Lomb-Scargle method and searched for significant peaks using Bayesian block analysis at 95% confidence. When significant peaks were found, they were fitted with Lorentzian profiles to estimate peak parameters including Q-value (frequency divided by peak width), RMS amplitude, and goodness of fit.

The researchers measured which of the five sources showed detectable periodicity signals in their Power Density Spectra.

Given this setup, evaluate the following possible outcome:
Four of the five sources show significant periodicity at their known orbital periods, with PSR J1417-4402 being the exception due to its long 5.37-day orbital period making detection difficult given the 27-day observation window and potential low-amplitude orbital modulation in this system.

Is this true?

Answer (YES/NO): NO